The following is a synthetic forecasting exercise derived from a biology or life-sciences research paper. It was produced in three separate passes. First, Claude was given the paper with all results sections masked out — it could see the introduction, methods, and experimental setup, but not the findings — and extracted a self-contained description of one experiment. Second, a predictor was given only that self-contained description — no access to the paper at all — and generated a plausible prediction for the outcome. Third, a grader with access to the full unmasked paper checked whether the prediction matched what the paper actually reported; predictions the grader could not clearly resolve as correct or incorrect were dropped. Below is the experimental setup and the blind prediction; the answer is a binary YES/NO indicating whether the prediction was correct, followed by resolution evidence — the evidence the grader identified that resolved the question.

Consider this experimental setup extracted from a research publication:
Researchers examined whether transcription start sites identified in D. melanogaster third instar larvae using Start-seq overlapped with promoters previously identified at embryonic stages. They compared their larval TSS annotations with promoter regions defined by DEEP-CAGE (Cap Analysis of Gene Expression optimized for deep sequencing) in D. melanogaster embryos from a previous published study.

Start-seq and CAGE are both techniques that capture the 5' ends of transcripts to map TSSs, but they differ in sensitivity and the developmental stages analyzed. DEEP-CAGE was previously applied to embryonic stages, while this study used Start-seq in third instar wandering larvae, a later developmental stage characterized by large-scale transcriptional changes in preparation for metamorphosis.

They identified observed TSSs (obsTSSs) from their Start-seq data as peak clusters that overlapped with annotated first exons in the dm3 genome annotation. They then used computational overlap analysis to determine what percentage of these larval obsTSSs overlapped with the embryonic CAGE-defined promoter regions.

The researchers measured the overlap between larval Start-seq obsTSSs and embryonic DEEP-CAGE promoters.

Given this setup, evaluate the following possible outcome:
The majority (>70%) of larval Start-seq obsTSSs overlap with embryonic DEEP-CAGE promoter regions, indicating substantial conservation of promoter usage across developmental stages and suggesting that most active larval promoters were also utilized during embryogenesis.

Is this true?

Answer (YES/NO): NO